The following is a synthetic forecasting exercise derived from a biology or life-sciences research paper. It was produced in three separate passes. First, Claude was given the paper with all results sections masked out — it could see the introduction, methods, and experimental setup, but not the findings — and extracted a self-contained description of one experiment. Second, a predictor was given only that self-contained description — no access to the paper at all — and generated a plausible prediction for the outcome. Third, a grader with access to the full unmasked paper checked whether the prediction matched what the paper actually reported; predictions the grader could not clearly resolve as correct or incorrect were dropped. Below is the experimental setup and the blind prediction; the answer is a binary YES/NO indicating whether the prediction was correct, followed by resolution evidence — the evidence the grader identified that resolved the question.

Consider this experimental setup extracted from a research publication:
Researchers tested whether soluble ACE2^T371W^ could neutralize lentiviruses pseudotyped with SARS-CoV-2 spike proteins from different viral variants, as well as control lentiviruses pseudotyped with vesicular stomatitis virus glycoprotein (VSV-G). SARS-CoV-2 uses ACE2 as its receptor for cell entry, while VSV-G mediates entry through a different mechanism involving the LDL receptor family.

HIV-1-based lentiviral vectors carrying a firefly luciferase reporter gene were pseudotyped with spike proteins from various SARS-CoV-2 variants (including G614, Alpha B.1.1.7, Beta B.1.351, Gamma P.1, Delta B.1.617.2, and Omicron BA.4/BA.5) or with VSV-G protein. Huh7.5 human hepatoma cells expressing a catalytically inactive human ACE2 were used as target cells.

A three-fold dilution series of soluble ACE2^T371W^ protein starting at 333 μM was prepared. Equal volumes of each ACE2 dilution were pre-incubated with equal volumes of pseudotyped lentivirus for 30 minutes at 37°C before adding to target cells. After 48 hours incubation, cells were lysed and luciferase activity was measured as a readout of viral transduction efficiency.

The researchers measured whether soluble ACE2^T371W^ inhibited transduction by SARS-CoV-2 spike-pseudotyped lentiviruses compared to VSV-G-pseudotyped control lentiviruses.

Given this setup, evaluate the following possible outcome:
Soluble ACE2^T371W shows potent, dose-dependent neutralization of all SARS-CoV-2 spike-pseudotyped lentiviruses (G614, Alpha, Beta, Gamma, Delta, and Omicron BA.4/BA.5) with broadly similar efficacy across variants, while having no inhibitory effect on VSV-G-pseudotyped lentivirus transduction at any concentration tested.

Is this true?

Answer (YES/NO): NO